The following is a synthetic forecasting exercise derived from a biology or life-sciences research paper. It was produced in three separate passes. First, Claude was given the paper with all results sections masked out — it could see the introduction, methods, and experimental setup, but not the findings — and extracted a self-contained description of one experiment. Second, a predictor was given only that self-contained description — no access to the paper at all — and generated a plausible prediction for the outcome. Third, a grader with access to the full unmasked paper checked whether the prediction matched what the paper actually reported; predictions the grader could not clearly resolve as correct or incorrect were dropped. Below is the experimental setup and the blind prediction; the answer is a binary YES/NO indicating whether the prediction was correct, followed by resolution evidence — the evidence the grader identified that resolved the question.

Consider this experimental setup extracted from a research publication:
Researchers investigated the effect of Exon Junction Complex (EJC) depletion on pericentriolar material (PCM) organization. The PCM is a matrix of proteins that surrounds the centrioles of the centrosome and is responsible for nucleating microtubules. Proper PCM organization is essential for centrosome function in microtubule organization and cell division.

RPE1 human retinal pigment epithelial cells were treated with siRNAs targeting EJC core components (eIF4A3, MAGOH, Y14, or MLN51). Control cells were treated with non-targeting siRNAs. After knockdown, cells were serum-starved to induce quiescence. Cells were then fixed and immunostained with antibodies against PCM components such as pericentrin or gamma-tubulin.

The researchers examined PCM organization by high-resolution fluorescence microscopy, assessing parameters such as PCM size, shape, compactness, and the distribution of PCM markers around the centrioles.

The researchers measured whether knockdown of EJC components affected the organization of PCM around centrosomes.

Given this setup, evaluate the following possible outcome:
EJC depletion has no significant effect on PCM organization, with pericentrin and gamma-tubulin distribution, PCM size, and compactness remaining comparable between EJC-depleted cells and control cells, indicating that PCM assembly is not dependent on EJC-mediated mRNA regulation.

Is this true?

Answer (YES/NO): NO